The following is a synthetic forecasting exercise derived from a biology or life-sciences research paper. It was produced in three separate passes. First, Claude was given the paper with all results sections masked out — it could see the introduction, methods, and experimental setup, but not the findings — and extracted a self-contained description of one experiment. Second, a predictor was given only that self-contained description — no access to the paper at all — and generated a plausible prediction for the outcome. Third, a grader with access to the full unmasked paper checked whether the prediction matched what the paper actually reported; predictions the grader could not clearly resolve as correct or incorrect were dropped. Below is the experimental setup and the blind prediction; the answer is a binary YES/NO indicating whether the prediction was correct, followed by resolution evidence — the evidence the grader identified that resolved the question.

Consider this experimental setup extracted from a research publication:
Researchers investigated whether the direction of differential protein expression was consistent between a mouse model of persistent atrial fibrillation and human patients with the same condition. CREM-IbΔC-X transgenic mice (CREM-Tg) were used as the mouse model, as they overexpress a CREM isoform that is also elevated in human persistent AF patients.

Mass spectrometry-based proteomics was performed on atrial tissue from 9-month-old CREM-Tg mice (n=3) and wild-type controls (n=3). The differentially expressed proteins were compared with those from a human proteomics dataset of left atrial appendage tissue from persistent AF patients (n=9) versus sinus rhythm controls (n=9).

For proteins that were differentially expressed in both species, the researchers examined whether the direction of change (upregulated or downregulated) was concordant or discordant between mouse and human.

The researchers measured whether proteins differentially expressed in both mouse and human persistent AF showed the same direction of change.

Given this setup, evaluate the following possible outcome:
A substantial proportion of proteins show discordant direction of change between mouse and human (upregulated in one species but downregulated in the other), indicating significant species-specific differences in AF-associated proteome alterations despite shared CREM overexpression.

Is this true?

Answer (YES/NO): NO